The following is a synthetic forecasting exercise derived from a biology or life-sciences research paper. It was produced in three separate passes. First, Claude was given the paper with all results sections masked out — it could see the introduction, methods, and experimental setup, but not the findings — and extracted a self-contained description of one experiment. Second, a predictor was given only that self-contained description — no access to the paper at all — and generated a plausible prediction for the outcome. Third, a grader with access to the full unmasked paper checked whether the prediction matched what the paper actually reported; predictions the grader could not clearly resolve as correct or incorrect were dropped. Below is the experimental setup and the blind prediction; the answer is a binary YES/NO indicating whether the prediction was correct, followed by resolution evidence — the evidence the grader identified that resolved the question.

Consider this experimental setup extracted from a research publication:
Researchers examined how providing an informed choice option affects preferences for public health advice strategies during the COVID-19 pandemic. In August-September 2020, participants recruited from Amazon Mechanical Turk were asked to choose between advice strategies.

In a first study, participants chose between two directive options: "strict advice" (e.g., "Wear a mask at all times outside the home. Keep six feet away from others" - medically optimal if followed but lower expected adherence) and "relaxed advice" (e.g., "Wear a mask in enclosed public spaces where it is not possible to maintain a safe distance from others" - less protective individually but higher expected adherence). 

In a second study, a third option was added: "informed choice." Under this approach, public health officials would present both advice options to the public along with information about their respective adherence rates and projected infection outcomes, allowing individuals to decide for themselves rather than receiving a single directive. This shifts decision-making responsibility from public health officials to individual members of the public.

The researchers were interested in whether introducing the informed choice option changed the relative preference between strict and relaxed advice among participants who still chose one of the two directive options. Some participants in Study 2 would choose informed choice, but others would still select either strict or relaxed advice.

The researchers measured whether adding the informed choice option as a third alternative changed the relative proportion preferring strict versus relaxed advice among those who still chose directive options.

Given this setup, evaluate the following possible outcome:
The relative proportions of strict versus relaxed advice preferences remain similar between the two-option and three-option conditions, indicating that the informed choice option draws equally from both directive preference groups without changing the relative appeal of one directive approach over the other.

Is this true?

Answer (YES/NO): NO